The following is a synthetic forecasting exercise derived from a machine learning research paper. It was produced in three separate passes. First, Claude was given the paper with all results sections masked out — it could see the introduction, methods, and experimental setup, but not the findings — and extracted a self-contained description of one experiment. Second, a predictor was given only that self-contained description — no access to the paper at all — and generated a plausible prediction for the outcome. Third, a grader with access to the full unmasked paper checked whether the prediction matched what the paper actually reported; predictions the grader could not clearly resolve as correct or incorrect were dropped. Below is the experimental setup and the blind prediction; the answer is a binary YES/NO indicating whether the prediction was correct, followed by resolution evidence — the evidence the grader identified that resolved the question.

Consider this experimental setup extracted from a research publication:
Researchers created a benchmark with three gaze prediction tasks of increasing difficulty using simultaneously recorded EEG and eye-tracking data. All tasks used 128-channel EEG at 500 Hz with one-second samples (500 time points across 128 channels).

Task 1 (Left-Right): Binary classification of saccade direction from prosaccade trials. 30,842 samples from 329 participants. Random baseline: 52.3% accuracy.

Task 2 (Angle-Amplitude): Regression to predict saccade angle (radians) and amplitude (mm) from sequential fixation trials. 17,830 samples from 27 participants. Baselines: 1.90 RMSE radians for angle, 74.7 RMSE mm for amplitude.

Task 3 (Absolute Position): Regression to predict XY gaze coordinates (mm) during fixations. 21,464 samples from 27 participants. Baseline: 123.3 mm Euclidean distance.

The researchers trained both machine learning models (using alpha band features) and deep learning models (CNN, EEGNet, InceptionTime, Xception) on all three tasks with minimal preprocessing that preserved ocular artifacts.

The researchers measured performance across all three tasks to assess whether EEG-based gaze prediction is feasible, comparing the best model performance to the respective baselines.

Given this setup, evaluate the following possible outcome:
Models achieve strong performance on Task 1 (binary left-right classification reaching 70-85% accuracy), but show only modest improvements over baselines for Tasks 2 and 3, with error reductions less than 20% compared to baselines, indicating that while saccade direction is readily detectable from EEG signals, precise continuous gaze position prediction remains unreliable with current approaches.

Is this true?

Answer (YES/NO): NO